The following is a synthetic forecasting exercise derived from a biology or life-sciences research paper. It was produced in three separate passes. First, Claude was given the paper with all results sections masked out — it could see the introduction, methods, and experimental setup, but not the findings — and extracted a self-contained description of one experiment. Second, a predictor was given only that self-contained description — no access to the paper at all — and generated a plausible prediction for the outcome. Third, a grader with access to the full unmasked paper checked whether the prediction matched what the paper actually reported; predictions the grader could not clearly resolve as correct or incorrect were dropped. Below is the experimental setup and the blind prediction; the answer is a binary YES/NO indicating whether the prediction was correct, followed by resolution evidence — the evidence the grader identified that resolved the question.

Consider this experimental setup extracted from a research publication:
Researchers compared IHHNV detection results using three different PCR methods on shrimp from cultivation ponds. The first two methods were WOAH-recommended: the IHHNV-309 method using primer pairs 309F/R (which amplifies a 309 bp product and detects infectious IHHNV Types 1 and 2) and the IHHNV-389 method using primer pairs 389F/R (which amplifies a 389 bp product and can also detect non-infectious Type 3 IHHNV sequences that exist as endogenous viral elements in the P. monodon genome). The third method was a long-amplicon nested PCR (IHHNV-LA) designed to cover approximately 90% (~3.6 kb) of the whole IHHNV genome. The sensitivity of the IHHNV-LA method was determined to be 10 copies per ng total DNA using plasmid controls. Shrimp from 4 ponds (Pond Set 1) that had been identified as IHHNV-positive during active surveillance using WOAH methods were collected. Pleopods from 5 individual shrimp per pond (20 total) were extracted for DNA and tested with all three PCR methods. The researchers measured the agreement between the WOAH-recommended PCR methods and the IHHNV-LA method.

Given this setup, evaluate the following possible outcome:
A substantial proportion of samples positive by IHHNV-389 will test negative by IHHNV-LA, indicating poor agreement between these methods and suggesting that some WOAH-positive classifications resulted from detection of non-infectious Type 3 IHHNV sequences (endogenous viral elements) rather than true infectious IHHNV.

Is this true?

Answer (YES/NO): YES